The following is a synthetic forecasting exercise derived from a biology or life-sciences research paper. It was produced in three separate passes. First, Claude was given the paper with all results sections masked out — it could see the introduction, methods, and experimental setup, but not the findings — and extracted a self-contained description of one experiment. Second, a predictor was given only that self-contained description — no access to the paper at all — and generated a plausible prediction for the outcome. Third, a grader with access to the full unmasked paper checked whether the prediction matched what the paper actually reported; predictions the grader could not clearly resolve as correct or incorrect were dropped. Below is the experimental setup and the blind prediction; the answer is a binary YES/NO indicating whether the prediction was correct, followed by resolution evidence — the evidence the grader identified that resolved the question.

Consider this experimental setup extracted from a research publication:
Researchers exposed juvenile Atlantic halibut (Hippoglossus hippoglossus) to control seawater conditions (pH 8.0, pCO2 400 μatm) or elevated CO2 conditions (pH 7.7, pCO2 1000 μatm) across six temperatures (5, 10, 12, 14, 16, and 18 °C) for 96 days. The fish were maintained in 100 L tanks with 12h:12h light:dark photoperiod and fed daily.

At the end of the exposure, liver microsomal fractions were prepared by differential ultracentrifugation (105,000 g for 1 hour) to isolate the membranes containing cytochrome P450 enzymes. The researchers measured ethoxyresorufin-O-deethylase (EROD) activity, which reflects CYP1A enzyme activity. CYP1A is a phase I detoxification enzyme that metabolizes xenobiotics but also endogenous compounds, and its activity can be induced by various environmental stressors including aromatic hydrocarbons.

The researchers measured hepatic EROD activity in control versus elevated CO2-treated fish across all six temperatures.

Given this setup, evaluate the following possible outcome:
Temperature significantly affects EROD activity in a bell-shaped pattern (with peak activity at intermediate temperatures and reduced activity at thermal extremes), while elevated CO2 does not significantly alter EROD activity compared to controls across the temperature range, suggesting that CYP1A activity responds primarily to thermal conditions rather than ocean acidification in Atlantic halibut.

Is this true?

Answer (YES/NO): NO